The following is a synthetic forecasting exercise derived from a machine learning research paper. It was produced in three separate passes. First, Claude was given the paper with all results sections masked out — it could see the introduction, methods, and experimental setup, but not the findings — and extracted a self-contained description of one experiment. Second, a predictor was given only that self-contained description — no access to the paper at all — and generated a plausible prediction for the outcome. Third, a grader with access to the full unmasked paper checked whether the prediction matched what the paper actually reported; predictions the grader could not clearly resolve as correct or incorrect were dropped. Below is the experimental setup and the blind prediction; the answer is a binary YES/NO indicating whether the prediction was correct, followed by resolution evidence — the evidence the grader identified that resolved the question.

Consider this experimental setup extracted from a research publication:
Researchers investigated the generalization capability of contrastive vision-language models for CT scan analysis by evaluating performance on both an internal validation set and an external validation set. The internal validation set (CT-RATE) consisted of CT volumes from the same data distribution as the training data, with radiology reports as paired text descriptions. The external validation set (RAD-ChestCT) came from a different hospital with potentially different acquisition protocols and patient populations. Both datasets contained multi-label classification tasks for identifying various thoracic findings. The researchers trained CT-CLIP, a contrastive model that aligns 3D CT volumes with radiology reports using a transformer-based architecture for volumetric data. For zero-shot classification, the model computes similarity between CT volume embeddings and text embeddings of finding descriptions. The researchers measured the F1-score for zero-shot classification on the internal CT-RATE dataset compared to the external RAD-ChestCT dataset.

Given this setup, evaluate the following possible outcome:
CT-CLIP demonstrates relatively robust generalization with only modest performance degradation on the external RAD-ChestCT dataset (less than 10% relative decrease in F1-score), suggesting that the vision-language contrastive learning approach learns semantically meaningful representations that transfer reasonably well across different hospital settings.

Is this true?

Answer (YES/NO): NO